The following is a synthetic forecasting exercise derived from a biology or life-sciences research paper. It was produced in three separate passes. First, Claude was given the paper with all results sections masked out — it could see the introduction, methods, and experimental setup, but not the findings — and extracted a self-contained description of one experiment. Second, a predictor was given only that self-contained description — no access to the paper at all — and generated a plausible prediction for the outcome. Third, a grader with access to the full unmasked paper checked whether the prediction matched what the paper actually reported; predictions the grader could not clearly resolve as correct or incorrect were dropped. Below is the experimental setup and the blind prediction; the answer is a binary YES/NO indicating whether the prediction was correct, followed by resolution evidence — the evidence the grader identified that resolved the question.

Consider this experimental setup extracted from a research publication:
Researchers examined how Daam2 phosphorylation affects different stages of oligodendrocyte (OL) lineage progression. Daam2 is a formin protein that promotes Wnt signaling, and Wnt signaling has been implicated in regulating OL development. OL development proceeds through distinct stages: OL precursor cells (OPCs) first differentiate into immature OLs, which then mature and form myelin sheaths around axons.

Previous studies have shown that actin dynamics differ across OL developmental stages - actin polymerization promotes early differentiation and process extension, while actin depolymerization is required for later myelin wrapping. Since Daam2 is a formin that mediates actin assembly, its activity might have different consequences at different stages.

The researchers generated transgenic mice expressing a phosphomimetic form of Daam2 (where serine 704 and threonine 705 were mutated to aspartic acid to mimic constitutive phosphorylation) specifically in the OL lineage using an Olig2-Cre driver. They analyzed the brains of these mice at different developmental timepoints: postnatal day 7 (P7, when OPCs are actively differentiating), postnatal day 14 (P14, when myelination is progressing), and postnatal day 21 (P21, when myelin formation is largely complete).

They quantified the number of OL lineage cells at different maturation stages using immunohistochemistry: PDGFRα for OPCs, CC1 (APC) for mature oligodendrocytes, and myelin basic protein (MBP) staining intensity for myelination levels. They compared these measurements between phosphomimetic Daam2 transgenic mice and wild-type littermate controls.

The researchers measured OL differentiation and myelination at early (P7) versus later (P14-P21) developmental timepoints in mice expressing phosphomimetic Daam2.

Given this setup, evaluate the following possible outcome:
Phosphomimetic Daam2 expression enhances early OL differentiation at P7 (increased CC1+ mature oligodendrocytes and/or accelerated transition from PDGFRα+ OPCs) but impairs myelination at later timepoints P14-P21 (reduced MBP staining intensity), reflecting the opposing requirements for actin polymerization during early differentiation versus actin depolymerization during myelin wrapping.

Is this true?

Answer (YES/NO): NO